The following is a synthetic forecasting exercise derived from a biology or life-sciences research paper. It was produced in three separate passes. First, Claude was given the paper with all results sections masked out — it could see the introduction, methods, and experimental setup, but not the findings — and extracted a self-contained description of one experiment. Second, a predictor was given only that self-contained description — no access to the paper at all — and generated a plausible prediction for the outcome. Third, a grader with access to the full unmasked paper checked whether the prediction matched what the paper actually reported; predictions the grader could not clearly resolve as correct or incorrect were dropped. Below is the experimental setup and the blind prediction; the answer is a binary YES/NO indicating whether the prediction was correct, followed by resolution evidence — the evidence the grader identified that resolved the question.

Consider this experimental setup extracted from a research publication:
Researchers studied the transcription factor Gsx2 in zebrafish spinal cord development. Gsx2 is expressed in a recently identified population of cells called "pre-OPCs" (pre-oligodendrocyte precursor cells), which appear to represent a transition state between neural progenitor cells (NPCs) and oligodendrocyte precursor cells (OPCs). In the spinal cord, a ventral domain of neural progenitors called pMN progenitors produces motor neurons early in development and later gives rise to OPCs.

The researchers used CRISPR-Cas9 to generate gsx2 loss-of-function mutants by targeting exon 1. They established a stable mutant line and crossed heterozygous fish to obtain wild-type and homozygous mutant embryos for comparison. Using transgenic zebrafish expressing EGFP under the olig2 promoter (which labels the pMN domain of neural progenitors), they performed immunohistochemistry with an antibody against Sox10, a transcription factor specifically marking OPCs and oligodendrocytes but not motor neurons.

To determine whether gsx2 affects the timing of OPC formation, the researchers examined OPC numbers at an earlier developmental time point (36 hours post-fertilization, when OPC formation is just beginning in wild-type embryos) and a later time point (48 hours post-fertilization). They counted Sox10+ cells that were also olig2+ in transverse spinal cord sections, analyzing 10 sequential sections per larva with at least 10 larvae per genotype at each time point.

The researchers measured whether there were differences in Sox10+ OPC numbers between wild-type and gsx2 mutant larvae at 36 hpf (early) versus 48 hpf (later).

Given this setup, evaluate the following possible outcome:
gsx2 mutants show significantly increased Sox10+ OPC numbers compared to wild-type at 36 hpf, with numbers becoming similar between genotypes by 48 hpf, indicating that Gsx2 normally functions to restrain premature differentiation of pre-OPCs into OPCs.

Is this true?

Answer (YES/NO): NO